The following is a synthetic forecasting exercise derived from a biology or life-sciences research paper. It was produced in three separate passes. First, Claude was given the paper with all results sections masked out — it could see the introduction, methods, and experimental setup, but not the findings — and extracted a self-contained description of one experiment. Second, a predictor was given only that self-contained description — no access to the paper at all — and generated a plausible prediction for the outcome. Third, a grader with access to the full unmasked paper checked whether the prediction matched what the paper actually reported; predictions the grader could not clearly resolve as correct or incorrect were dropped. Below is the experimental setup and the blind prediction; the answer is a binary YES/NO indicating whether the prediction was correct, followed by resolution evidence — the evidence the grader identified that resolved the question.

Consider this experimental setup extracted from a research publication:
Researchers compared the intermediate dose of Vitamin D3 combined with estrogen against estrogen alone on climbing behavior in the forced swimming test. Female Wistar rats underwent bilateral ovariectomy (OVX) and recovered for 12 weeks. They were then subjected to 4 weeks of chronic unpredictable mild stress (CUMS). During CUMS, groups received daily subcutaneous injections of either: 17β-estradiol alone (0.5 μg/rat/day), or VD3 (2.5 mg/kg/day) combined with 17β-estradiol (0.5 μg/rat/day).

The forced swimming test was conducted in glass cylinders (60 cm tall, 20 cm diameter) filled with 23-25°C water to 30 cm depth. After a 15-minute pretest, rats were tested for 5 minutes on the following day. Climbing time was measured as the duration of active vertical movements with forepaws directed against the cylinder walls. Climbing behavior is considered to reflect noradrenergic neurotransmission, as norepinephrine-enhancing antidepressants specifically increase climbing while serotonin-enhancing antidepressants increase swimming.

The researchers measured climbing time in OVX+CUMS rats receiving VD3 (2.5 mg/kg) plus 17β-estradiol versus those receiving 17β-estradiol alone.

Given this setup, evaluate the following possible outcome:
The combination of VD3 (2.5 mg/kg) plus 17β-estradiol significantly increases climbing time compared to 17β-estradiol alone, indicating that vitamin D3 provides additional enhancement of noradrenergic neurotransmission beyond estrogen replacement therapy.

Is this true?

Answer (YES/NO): NO